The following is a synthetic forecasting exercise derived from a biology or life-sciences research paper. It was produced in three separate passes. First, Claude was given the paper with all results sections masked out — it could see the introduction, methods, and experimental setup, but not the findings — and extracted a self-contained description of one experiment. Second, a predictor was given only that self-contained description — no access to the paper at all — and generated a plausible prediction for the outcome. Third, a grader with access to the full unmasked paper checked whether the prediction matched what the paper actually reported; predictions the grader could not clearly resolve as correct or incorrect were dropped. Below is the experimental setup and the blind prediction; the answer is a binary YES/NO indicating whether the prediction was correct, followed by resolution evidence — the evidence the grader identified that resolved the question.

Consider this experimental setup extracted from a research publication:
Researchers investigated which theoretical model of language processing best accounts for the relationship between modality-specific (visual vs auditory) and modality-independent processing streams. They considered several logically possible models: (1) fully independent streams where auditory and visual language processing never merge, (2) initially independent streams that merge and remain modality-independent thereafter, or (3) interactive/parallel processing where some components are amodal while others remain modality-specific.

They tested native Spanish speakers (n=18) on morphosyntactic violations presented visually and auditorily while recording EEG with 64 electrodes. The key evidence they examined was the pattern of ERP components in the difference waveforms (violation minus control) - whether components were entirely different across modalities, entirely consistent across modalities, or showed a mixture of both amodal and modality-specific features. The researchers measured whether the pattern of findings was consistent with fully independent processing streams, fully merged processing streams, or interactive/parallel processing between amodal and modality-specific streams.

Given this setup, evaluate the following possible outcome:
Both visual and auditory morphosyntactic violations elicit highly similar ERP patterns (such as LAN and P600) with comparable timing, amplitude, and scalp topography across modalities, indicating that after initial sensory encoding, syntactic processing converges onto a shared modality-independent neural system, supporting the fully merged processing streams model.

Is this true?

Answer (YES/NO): NO